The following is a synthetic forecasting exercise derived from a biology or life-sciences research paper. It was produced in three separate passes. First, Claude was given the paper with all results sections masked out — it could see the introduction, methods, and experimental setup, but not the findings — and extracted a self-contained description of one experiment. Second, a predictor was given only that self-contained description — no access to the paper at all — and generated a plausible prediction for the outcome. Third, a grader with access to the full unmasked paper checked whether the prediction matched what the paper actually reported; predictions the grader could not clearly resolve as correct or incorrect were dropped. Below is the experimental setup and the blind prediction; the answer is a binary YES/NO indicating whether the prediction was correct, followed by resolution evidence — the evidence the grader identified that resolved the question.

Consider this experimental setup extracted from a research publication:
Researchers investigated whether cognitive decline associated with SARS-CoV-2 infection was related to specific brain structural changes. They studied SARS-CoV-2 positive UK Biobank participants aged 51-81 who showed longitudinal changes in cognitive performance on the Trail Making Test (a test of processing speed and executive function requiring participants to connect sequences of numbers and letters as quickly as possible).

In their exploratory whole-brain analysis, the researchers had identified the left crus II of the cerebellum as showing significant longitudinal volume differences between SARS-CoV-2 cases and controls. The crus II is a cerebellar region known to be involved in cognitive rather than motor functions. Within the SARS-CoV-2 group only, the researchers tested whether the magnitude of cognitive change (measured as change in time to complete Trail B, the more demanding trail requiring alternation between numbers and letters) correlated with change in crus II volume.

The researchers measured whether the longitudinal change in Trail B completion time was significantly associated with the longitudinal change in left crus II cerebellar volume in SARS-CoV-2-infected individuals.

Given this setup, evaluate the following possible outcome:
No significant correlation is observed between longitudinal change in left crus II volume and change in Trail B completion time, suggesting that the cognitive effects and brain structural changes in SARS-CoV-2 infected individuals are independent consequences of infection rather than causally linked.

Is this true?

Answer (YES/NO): NO